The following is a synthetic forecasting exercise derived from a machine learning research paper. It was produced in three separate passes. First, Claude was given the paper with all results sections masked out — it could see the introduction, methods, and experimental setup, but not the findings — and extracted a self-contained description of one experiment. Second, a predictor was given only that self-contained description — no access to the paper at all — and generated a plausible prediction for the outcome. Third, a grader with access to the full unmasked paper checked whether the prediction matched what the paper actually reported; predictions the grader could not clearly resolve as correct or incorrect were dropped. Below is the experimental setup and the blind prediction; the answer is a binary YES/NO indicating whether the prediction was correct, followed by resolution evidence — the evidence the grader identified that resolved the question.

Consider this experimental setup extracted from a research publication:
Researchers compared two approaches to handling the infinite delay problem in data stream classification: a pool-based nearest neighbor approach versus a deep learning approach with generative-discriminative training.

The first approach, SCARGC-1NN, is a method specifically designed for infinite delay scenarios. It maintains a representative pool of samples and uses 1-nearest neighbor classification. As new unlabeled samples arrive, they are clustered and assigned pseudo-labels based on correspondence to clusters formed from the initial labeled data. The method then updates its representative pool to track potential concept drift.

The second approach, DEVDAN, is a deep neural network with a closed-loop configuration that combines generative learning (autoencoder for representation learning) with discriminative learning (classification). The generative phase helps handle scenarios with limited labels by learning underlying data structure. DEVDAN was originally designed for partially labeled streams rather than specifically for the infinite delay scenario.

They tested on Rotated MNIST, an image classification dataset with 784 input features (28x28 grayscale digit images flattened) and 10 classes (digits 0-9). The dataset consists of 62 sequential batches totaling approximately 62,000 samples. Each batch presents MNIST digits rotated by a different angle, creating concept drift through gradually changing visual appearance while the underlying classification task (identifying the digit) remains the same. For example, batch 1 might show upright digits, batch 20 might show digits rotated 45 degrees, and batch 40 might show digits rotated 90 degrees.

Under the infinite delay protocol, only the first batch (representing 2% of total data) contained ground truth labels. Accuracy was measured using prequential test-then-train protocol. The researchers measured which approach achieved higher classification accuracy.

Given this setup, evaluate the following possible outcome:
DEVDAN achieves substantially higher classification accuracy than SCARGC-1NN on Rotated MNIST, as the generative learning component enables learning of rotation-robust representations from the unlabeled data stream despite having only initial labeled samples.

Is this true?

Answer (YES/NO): NO